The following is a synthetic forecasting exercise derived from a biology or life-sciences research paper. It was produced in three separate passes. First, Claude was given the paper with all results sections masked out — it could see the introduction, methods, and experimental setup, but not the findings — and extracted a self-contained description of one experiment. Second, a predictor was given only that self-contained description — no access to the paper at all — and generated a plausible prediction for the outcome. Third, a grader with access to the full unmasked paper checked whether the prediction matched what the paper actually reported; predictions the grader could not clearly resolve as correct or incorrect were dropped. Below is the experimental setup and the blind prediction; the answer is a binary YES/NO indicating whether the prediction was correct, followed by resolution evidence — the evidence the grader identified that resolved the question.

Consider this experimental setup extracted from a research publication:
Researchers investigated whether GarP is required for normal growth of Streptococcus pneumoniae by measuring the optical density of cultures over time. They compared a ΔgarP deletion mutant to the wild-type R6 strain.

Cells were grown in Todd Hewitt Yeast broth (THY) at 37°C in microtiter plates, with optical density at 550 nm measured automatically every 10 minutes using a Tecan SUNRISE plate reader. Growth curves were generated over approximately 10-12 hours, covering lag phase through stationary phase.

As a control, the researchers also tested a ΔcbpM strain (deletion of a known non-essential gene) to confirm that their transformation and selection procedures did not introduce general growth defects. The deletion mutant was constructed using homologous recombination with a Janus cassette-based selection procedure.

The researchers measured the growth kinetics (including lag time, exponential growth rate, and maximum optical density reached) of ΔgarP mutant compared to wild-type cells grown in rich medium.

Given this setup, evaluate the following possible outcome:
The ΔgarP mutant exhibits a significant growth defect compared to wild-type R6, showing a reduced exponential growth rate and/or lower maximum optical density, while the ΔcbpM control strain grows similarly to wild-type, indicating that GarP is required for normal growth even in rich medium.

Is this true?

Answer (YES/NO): NO